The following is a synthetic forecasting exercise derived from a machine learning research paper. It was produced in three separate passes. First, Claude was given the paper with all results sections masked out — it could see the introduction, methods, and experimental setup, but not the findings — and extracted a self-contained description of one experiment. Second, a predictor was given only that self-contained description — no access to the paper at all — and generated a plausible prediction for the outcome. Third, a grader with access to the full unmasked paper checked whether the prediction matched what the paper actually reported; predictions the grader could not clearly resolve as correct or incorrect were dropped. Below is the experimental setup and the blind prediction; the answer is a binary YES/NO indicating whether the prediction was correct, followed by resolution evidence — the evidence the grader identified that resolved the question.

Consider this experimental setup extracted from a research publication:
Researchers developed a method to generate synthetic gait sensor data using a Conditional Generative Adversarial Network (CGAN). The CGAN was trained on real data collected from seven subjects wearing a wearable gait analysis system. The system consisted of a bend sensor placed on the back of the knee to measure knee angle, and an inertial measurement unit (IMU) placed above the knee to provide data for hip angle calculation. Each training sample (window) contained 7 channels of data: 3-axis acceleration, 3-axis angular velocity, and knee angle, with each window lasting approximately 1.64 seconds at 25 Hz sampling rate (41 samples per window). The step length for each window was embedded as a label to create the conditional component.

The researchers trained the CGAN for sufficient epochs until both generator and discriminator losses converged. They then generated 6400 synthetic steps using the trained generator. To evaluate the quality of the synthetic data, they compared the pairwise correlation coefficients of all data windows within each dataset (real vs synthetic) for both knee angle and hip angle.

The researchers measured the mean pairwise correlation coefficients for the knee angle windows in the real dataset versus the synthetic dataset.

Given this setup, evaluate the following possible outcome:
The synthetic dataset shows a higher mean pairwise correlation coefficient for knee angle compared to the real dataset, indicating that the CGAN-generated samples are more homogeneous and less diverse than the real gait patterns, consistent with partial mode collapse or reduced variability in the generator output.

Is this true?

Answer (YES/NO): YES